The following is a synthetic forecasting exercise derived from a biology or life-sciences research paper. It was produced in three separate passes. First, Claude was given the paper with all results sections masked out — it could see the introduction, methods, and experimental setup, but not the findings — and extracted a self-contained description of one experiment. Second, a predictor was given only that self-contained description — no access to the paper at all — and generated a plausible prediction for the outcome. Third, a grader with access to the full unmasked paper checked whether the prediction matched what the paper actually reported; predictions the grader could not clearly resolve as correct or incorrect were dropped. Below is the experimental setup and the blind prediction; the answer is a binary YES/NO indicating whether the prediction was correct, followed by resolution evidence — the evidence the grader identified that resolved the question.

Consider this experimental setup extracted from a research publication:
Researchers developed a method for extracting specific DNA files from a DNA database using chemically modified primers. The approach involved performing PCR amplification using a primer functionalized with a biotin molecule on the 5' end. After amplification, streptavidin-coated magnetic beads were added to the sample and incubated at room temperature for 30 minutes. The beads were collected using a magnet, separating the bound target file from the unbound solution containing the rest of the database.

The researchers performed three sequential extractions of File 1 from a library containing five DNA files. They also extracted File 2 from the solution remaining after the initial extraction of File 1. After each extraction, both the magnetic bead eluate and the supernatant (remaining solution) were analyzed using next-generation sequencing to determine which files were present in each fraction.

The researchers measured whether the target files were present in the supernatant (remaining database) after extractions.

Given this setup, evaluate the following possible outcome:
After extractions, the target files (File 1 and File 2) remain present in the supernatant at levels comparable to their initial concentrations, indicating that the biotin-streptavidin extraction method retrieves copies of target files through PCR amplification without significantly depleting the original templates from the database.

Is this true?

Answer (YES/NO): YES